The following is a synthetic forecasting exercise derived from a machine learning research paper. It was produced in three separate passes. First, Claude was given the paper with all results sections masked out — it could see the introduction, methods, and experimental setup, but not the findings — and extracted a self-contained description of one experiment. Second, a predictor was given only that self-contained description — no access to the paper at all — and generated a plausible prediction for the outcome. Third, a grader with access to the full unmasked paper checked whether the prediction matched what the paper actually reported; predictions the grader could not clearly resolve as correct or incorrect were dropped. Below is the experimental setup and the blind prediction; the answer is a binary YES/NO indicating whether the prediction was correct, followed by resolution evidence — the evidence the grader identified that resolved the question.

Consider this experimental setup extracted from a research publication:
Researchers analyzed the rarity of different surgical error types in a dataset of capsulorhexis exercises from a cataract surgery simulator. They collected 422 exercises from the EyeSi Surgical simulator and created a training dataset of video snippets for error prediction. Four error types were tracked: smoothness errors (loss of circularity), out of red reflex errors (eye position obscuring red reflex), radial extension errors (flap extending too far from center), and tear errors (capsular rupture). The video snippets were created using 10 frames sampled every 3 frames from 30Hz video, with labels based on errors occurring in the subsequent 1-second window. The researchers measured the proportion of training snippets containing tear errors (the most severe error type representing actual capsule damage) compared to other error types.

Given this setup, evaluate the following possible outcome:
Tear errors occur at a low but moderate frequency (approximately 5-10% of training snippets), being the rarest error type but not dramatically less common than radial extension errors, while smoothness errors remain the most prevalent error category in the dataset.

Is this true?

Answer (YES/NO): NO